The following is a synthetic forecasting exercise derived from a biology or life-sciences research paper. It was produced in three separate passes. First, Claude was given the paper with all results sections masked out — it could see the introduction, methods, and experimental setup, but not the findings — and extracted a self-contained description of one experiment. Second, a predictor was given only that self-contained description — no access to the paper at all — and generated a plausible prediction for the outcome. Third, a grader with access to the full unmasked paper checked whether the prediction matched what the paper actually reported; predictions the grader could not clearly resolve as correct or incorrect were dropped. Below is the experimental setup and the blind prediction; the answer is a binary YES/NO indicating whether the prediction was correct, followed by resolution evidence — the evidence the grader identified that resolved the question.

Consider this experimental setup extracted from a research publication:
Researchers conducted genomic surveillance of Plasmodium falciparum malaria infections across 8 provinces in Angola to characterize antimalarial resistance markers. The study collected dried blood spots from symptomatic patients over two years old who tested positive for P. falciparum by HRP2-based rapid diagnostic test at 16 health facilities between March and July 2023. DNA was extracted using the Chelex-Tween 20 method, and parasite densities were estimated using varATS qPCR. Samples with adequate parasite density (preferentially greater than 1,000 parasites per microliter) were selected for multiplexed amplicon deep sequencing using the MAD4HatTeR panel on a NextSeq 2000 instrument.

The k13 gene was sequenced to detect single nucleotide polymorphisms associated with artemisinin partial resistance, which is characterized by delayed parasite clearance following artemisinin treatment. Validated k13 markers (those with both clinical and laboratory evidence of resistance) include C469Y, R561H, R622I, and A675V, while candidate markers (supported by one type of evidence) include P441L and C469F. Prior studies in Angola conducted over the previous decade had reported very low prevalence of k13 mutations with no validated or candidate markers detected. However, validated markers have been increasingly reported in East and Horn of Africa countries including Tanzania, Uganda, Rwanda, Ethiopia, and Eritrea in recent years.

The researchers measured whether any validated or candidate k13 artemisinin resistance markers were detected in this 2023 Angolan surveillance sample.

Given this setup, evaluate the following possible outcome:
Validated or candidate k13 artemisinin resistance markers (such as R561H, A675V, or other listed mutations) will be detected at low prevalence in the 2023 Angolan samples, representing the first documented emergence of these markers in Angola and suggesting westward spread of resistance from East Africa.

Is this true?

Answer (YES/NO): YES